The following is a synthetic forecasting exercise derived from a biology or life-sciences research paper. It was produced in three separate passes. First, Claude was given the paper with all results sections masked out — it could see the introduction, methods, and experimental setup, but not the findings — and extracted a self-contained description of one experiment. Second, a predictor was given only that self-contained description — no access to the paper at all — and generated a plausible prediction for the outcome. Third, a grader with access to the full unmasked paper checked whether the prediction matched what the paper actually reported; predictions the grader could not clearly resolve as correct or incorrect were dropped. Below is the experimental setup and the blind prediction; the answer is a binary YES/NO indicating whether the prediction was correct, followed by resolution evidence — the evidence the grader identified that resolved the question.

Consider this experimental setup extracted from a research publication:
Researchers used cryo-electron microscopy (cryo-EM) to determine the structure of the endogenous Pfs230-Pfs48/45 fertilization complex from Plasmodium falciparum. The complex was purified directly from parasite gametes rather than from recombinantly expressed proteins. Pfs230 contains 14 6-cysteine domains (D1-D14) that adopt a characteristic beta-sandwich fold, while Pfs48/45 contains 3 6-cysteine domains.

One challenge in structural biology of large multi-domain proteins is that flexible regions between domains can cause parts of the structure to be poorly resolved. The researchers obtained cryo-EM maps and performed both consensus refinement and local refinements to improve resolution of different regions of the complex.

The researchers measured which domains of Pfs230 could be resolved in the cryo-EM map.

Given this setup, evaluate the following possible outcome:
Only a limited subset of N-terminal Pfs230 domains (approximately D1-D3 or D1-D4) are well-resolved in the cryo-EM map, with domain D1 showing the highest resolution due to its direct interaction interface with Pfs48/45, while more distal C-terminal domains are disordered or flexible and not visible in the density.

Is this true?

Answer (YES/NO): NO